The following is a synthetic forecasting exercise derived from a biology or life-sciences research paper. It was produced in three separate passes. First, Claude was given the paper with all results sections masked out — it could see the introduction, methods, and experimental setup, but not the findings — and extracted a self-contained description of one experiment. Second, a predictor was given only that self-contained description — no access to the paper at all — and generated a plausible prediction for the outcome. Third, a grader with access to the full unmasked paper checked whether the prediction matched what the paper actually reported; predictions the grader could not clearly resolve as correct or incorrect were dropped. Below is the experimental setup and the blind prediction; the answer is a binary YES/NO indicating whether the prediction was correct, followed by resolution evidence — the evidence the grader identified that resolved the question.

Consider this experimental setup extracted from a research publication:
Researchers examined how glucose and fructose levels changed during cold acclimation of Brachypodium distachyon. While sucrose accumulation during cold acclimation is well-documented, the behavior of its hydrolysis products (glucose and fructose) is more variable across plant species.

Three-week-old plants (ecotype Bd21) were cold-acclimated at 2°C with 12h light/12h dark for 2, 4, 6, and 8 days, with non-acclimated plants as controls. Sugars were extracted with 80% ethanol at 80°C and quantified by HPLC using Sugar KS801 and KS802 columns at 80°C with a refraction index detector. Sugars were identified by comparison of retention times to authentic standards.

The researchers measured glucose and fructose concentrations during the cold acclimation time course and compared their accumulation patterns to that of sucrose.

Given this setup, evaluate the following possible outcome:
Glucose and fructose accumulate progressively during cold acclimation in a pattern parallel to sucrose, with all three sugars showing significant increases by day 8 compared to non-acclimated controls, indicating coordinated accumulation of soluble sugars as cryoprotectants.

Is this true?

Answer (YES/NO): NO